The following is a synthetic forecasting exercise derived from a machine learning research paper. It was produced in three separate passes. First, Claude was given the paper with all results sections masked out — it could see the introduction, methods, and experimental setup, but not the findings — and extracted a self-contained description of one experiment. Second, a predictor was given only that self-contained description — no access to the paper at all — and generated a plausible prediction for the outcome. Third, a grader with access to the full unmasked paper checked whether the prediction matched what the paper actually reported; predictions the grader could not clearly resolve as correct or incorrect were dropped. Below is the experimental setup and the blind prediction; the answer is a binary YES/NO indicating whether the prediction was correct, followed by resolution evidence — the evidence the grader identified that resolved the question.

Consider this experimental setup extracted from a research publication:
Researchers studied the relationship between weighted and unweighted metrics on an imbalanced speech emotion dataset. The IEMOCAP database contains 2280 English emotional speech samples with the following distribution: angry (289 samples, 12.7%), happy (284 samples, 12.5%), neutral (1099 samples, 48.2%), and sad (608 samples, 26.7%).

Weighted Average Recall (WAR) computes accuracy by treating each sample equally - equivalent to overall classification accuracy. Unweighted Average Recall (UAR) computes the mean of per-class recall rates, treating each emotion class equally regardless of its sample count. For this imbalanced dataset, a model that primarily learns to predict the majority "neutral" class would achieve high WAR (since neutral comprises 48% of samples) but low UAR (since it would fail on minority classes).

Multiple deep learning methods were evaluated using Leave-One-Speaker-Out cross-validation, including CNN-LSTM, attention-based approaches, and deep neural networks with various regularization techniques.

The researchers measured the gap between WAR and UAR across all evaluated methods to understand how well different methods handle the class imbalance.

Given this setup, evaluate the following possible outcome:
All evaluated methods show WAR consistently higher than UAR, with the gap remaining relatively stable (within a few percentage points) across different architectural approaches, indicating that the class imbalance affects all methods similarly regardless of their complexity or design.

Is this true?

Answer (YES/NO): NO